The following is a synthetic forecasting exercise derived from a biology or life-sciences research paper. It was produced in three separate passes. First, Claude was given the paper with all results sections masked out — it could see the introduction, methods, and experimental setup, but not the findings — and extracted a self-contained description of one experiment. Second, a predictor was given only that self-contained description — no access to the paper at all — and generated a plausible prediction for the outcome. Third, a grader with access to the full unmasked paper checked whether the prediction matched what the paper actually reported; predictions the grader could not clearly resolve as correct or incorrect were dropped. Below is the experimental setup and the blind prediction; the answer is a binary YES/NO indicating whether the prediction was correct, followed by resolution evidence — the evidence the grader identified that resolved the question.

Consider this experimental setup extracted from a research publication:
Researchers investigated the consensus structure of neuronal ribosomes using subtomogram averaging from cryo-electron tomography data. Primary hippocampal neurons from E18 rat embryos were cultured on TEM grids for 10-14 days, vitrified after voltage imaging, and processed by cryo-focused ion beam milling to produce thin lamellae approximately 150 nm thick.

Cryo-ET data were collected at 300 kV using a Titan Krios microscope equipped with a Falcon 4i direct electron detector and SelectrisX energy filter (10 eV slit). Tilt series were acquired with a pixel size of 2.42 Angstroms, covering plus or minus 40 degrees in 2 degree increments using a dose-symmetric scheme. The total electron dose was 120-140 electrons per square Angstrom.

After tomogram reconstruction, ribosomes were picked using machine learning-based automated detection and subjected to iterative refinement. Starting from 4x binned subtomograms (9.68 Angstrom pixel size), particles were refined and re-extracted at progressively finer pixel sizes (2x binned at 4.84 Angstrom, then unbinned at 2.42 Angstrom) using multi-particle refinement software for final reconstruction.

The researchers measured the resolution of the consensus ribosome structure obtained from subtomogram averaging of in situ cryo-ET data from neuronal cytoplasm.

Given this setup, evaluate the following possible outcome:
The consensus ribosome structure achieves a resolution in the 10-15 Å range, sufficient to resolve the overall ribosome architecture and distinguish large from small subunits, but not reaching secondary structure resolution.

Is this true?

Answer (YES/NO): NO